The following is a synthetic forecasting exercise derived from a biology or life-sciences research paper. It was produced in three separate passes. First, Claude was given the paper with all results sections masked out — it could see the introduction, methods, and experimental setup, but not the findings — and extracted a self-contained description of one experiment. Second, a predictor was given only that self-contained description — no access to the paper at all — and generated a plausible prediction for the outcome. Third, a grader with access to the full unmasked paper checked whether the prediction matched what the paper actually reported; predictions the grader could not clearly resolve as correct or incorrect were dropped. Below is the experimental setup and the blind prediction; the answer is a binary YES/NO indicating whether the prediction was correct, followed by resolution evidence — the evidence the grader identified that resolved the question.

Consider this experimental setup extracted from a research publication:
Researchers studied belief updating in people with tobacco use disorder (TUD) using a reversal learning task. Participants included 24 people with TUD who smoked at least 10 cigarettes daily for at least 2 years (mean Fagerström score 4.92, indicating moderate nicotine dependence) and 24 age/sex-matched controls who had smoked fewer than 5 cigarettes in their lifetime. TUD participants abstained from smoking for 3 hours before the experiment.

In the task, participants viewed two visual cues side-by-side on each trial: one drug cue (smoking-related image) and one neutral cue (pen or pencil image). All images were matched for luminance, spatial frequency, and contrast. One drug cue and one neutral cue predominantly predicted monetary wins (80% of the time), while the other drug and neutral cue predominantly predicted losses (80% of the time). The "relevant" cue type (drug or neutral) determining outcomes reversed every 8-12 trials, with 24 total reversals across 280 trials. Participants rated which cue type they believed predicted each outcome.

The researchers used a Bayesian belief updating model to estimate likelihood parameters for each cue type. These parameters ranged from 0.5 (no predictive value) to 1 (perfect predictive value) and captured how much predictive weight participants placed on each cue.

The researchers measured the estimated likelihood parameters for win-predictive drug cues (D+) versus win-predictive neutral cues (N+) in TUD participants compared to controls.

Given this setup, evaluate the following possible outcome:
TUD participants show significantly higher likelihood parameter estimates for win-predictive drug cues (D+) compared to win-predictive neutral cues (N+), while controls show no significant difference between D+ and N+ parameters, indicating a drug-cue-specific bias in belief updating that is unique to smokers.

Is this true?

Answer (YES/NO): NO